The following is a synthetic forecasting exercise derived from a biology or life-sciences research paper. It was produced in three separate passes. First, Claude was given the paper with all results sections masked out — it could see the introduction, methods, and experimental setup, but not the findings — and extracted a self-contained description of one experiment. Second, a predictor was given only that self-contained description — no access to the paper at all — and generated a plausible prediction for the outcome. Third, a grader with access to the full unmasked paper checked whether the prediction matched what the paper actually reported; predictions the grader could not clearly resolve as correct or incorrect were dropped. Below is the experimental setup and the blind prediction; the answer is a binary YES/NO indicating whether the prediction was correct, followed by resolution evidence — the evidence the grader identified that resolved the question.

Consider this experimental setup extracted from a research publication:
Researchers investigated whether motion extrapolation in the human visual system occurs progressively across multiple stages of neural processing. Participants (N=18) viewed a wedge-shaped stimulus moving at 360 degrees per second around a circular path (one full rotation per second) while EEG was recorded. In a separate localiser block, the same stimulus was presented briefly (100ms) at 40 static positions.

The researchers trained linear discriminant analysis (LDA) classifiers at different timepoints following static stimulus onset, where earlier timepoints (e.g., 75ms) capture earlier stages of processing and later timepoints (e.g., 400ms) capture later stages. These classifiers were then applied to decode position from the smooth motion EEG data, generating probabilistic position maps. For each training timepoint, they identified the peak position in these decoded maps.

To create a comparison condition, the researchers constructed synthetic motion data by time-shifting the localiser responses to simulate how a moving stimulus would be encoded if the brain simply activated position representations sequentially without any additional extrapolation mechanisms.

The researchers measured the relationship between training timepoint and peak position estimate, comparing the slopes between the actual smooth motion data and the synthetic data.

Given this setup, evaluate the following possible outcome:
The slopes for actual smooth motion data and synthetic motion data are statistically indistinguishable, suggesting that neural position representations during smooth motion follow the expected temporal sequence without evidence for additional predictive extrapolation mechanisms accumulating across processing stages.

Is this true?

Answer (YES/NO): NO